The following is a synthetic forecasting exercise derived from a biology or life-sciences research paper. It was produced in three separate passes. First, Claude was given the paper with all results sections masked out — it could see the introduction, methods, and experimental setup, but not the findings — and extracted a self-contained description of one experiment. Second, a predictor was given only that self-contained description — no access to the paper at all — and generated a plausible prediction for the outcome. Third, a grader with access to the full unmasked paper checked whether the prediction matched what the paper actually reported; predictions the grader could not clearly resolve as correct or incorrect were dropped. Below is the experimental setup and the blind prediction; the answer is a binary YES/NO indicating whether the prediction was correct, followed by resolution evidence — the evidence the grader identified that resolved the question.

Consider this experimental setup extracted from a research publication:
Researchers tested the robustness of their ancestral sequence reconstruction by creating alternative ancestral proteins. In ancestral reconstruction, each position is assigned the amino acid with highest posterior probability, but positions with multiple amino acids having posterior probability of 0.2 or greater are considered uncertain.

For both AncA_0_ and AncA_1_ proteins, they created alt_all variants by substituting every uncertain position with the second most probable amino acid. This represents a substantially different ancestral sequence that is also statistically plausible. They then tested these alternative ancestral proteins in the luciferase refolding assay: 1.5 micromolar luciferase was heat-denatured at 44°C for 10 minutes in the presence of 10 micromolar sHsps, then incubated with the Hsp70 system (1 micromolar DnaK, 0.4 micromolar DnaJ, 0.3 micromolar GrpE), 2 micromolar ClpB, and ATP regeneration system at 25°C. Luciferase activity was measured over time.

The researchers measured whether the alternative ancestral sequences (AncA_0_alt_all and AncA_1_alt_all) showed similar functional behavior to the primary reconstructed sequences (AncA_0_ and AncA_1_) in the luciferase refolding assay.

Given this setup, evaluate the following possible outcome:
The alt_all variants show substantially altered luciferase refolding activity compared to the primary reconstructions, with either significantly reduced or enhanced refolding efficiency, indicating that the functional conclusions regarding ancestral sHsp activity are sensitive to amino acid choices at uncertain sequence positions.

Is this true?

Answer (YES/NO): NO